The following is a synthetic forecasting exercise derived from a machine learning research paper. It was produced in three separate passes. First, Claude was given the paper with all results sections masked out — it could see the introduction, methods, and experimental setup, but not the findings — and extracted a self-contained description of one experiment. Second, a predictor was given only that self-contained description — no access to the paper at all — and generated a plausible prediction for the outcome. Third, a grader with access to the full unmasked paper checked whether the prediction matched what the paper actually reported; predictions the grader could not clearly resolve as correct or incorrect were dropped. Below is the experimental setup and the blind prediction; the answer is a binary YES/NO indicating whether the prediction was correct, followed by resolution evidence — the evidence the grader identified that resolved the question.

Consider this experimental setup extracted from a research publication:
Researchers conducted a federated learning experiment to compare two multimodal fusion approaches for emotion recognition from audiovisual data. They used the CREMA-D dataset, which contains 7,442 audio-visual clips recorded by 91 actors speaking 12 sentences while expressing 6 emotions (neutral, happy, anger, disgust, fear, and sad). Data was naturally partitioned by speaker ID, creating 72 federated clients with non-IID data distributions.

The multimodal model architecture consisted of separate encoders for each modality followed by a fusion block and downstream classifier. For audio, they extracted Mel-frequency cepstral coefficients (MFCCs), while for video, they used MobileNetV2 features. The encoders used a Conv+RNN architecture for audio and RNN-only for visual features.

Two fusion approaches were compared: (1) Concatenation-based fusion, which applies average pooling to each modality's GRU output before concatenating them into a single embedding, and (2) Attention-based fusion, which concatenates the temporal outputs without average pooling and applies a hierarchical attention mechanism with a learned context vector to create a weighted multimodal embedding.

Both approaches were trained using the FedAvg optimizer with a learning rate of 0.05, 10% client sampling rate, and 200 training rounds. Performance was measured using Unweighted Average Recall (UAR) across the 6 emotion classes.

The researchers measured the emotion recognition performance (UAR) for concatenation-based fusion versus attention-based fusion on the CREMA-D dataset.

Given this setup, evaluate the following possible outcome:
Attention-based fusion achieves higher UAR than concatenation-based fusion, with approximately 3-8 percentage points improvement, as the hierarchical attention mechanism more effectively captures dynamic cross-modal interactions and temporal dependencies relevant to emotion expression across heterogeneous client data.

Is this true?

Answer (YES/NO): NO